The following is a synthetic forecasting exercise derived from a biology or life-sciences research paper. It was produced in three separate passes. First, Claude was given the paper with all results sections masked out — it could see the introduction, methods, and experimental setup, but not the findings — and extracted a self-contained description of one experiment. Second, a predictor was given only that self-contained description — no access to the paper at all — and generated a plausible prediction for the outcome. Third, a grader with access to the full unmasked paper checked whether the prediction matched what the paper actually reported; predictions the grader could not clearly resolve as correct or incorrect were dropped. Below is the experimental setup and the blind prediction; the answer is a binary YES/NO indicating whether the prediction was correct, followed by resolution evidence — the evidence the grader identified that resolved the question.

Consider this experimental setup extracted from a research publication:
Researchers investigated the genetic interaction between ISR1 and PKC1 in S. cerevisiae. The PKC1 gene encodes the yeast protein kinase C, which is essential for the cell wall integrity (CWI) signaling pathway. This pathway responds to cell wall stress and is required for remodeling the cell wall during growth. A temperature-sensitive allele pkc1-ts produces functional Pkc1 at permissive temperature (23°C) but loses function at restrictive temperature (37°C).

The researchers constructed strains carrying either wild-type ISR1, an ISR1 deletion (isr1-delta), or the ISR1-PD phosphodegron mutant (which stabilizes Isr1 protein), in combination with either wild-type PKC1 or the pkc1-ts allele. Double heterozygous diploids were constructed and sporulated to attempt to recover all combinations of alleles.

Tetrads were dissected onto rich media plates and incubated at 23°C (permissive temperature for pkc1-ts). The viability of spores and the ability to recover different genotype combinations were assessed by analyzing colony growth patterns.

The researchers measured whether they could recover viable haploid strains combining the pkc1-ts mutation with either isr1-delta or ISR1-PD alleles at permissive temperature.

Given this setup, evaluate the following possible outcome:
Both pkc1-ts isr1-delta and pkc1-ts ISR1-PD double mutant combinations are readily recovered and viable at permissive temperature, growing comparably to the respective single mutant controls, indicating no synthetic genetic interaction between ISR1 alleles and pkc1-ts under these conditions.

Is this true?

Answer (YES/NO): NO